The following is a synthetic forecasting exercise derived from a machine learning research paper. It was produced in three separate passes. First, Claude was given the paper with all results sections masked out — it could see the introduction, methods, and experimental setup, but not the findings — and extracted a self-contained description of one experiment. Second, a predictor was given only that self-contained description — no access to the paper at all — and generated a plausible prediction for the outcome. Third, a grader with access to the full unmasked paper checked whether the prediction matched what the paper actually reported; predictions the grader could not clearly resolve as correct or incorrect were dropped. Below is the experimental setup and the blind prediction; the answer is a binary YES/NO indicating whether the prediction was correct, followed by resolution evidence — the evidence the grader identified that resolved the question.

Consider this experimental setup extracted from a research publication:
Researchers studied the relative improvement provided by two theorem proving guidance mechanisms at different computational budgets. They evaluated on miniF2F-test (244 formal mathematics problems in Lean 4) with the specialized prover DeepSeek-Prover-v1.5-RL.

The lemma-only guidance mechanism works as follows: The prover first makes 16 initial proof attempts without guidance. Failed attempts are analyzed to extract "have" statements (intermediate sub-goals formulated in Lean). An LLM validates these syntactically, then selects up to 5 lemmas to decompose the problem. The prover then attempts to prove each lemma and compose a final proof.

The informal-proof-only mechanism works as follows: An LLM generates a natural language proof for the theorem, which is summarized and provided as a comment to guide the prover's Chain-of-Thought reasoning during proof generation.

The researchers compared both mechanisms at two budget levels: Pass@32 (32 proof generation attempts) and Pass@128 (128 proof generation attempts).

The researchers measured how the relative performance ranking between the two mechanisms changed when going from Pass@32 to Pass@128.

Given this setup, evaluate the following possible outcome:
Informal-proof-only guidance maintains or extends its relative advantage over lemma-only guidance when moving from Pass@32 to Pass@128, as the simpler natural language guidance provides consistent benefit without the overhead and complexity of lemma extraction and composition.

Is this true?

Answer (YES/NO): NO